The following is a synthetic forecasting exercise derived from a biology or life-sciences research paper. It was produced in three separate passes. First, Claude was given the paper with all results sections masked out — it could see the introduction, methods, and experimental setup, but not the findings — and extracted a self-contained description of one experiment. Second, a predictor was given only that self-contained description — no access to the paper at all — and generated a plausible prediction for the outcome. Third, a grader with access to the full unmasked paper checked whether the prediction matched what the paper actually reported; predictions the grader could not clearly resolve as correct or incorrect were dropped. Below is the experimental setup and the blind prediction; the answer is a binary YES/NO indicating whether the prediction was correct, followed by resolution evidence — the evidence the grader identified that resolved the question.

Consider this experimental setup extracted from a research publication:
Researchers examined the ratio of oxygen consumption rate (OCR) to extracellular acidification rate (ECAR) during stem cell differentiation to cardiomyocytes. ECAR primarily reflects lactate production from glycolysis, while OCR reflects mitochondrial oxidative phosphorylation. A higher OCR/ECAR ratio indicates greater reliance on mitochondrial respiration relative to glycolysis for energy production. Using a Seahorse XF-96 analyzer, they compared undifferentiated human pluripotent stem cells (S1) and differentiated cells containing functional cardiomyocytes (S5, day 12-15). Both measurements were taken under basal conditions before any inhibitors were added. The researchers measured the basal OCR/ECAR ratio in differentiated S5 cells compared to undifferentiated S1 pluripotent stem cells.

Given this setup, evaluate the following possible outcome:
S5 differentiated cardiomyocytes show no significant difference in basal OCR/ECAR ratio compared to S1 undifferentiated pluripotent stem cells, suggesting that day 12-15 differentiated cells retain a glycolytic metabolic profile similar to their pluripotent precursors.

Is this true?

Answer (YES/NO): NO